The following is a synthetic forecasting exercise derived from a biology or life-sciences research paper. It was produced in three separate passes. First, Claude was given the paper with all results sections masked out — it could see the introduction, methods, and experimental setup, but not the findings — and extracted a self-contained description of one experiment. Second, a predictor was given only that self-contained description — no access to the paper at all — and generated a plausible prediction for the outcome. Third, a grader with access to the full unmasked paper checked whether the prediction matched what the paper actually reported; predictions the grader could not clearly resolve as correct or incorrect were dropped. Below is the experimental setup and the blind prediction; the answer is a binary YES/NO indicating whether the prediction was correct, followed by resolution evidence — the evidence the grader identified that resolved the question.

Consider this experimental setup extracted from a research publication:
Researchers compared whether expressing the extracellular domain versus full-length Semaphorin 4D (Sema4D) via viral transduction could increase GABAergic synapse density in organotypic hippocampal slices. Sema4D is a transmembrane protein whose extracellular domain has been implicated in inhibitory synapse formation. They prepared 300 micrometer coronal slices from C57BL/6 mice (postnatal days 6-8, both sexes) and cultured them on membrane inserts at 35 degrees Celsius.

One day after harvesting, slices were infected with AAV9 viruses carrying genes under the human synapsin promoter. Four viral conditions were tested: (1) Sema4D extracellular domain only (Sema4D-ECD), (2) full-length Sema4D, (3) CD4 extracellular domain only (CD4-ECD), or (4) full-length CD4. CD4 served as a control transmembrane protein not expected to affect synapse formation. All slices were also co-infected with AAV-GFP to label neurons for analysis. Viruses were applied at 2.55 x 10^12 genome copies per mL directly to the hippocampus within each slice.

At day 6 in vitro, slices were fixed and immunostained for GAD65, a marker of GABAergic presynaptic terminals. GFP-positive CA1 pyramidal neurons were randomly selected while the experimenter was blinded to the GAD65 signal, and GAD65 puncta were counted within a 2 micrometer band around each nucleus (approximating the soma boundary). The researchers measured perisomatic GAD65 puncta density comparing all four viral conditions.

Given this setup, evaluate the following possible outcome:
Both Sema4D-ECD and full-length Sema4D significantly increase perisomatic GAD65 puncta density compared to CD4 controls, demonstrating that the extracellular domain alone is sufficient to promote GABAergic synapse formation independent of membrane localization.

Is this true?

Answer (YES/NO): NO